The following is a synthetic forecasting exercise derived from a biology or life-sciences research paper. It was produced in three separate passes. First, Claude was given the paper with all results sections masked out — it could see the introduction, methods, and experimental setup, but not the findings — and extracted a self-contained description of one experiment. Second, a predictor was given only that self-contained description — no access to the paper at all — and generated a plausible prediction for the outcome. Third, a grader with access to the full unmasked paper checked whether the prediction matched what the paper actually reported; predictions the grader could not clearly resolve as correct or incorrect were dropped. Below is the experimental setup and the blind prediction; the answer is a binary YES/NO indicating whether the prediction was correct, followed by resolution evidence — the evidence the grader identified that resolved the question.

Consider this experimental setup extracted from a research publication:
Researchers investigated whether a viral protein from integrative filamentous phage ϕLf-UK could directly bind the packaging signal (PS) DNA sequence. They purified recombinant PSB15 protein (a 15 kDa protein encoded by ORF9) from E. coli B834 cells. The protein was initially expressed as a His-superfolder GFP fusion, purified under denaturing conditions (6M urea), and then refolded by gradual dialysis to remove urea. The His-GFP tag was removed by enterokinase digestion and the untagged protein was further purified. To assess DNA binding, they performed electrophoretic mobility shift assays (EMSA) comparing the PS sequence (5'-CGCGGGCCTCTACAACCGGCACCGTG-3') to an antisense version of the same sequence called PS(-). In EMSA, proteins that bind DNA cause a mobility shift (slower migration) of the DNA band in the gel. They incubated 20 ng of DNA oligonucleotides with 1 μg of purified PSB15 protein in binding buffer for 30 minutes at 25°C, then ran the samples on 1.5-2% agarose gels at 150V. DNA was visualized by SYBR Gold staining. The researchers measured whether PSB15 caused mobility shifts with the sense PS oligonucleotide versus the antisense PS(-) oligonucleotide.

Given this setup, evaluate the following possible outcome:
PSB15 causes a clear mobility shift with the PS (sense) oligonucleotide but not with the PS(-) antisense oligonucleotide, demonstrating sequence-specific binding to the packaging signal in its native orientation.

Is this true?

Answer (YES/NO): YES